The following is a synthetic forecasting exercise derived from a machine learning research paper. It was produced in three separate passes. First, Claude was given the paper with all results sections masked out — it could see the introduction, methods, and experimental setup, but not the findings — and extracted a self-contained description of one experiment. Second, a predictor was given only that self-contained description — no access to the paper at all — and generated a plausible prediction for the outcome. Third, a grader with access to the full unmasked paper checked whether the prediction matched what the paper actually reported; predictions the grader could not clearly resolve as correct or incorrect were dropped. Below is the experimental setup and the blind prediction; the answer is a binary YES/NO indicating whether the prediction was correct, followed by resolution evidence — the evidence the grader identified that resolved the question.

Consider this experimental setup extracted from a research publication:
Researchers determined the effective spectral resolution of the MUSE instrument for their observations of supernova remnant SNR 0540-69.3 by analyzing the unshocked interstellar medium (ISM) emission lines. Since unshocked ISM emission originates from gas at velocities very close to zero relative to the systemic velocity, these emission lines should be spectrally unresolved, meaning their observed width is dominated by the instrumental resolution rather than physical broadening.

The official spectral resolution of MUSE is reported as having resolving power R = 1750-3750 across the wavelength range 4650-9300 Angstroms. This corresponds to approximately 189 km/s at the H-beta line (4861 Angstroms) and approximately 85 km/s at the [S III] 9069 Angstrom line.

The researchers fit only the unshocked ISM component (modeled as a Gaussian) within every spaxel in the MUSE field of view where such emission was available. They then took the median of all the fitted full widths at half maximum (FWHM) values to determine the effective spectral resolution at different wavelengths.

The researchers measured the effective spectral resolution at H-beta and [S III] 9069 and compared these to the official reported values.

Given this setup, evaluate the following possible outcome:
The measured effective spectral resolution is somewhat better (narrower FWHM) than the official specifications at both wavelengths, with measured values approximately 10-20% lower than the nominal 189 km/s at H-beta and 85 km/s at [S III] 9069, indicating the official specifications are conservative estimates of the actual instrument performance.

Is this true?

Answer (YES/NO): NO